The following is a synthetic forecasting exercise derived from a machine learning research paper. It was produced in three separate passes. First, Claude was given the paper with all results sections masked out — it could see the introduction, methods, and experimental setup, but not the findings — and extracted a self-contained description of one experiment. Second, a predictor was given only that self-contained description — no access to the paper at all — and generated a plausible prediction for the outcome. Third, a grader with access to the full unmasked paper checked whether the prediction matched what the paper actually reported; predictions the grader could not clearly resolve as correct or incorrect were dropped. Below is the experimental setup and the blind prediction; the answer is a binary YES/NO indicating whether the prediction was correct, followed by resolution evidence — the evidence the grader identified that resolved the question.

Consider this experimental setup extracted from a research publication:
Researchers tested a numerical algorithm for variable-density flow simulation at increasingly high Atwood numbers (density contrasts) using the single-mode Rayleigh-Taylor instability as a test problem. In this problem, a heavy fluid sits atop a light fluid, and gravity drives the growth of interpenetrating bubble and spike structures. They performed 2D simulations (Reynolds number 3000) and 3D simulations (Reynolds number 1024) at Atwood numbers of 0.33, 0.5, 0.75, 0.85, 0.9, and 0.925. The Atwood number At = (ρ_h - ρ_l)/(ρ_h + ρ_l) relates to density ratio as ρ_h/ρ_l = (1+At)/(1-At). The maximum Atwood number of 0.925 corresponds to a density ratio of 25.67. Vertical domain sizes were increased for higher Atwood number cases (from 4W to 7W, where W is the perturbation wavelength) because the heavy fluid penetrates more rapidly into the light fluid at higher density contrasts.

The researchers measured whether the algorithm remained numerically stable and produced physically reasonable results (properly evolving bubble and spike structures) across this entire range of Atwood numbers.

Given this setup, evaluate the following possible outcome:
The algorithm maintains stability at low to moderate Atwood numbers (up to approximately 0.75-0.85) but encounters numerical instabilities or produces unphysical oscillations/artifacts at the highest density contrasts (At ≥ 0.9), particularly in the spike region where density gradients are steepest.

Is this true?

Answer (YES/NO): NO